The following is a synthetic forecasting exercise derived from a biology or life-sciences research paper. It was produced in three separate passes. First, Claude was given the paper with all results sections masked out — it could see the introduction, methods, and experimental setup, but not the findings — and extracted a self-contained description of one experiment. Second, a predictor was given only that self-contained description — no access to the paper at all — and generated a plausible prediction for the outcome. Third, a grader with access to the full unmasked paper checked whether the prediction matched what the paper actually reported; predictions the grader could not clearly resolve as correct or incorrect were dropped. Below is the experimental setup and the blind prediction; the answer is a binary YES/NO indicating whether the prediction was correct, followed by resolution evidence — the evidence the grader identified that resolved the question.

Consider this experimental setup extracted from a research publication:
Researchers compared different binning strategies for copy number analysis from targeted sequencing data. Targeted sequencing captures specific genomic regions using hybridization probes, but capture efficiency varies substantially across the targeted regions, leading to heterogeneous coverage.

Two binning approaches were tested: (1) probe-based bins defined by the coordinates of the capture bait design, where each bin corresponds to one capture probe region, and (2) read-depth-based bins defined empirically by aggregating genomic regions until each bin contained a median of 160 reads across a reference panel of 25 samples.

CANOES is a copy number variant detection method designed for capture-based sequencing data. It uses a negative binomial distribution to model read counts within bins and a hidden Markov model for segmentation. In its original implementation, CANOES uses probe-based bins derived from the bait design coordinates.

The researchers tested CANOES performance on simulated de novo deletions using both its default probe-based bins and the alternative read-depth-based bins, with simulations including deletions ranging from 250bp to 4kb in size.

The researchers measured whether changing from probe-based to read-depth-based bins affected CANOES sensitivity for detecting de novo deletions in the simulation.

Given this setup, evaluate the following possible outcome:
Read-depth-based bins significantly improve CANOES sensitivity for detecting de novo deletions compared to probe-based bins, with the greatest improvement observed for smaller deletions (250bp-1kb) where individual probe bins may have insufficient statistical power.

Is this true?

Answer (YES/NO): NO